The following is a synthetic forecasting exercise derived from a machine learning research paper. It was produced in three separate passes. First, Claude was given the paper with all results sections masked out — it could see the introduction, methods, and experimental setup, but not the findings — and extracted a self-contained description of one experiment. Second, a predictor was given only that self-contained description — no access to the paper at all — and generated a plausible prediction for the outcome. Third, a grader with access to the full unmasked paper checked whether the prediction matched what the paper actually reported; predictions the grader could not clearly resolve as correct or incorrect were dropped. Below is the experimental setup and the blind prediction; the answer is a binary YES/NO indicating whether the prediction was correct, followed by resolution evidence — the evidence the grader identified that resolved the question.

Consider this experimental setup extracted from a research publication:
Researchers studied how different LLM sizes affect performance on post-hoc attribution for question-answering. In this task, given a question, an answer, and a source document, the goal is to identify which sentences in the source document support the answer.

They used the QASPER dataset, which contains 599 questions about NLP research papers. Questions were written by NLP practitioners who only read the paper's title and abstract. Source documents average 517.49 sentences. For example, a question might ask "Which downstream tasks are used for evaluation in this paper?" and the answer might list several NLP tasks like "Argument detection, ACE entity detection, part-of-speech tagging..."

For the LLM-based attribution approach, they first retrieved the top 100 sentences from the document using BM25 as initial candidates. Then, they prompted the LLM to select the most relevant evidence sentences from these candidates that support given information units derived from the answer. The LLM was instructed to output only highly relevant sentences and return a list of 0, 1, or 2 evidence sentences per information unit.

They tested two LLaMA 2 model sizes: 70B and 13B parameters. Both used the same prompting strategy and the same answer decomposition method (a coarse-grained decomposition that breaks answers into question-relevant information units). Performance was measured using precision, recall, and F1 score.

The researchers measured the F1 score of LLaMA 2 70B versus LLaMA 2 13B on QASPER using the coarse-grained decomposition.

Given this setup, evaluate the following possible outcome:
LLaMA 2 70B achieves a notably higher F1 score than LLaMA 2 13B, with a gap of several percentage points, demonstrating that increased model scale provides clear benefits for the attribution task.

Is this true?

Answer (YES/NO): NO